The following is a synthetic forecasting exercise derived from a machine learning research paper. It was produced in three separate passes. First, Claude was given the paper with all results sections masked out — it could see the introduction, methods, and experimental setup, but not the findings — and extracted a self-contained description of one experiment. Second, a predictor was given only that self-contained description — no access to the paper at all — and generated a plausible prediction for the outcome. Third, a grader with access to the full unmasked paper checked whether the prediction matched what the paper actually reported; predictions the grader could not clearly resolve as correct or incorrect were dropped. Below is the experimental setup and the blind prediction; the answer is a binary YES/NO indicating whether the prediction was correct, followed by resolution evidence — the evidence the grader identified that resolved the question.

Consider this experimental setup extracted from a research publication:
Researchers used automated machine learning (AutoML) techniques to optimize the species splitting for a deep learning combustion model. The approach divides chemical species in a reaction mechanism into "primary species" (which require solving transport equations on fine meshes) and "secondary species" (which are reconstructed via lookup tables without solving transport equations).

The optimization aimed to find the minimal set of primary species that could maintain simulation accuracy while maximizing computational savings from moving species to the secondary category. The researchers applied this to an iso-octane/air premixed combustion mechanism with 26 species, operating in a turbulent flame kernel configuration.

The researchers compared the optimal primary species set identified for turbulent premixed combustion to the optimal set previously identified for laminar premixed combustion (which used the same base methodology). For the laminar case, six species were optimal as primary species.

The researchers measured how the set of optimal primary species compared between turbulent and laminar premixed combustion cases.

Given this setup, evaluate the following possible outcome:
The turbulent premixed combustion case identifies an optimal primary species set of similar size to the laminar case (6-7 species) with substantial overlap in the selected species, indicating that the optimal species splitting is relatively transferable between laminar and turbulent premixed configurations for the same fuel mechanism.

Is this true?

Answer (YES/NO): NO